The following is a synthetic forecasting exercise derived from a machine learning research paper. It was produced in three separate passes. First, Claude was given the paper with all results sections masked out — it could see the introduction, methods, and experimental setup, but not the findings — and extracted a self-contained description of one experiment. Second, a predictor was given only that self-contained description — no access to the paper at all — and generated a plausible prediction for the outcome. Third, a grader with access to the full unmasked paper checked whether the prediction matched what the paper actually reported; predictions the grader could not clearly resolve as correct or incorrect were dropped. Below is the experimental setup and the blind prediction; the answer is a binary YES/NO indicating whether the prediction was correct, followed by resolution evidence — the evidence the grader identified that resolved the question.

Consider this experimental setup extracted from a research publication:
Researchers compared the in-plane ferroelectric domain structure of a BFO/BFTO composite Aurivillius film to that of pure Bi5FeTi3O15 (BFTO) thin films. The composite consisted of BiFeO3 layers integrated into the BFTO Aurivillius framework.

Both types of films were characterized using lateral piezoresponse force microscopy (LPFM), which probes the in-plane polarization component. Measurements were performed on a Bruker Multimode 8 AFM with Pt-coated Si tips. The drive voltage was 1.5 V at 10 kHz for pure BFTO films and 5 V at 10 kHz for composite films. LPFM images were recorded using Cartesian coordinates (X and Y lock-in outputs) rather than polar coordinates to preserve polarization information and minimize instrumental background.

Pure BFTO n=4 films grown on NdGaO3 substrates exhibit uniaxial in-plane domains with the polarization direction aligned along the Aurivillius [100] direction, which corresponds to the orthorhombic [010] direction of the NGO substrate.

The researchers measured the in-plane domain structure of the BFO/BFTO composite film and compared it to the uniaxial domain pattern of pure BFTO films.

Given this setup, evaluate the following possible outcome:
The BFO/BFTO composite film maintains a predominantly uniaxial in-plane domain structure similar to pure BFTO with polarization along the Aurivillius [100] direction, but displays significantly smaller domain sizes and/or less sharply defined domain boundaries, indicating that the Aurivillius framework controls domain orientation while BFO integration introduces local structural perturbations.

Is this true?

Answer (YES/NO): NO